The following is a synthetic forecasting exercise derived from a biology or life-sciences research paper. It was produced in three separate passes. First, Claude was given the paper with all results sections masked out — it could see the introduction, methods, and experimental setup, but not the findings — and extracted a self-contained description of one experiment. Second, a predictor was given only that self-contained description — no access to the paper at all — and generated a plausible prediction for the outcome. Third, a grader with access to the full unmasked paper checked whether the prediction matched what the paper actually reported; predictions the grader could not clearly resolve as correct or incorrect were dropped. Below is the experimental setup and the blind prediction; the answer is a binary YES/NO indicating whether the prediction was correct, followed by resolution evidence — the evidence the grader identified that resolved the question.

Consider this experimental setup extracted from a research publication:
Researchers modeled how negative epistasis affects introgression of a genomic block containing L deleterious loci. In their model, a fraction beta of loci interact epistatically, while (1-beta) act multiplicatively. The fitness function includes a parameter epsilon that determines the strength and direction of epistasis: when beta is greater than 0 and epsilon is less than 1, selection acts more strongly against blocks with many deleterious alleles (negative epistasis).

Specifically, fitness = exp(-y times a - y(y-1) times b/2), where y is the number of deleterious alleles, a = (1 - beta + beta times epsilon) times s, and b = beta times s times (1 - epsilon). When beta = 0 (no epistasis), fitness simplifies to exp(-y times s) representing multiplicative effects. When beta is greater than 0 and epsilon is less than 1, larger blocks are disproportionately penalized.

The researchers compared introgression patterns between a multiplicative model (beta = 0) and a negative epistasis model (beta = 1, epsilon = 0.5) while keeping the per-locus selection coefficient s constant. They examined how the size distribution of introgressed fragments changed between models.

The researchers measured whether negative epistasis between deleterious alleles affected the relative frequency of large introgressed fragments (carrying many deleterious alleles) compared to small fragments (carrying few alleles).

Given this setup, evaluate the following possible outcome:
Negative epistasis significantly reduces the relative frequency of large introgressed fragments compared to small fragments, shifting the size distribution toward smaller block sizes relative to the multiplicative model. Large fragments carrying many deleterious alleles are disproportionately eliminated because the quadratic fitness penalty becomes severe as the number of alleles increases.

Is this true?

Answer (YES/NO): YES